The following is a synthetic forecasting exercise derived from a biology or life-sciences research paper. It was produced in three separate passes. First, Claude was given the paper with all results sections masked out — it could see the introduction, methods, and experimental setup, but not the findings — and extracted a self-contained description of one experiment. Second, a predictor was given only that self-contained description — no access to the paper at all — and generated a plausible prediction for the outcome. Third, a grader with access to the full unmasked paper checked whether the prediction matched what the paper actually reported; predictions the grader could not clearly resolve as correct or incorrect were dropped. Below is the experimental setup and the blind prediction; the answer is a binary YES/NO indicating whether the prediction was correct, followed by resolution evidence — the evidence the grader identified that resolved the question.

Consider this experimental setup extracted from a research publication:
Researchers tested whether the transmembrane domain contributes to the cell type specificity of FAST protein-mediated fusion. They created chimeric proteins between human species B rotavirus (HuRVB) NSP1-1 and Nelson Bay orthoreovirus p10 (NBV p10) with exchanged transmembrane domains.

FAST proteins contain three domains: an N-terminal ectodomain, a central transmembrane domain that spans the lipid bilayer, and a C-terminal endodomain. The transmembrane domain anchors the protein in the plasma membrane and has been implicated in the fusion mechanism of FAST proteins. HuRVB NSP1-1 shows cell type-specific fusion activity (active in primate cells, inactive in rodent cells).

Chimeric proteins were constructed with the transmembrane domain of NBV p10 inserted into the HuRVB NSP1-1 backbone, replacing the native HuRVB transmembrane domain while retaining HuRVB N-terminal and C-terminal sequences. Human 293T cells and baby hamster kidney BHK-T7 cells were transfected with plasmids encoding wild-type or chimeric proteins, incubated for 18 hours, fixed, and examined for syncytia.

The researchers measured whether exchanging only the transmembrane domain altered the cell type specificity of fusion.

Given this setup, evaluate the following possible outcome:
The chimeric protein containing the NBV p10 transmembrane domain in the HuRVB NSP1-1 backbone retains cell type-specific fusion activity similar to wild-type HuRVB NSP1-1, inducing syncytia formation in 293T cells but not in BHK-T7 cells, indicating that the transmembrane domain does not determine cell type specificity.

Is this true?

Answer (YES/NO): NO